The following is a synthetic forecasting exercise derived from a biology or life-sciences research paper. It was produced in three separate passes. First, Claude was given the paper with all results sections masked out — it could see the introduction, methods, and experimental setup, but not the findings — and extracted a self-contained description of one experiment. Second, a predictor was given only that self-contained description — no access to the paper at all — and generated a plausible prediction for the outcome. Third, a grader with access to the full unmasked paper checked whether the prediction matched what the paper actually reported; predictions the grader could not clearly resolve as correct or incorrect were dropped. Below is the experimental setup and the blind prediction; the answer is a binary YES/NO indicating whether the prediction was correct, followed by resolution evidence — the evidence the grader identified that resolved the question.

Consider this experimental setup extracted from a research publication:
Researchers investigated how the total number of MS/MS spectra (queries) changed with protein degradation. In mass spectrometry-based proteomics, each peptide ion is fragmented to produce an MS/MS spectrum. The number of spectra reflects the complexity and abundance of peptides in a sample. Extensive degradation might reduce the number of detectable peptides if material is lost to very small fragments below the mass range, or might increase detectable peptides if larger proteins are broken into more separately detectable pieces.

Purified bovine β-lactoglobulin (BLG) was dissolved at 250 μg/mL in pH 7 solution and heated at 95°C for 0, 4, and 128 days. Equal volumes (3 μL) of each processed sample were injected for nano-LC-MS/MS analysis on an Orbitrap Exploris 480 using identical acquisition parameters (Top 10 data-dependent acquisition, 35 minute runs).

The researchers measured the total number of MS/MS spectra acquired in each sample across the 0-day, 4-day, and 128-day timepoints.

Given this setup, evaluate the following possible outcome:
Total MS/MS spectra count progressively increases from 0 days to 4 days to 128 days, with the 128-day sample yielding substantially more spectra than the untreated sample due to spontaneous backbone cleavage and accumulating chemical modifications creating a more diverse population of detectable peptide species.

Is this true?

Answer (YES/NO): YES